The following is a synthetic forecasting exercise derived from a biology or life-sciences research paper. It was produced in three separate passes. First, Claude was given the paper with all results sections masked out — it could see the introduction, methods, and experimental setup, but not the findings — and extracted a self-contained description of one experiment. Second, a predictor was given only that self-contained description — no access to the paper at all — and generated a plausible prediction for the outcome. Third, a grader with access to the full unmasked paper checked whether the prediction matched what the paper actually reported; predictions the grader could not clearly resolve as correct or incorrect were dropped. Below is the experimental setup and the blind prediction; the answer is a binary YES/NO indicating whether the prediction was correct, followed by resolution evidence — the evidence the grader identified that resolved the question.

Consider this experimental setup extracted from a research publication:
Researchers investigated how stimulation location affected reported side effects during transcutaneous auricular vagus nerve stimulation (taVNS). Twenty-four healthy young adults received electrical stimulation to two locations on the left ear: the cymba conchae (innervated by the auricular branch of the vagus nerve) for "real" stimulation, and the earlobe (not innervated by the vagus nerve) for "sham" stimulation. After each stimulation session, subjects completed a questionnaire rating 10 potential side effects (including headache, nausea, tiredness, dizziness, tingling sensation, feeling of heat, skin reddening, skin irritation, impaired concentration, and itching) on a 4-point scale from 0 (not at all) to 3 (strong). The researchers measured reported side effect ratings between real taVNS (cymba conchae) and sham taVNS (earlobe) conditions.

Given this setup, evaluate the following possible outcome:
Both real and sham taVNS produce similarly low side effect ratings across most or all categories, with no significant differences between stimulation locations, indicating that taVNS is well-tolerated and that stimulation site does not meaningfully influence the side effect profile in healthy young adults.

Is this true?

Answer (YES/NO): YES